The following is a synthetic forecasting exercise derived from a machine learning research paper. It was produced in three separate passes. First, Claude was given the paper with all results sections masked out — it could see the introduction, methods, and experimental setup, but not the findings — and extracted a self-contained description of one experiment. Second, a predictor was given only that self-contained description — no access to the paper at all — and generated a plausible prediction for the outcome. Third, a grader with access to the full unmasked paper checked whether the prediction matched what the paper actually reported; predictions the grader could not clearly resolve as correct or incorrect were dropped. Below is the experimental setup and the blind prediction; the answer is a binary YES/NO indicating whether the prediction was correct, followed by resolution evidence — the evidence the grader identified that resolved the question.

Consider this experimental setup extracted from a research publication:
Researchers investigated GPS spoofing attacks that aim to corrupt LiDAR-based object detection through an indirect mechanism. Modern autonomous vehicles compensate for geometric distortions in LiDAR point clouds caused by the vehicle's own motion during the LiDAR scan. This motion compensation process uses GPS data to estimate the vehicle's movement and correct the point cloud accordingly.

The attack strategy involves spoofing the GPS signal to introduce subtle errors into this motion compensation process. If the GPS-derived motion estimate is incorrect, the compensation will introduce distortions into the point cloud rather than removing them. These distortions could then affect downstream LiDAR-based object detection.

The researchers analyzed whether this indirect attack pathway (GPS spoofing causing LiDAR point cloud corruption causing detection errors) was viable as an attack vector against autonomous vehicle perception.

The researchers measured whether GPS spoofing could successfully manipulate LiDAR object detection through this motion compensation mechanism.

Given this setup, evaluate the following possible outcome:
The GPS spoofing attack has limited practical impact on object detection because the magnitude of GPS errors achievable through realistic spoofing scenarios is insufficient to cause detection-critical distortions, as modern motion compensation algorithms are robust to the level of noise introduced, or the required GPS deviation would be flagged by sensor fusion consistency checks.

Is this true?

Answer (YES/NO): NO